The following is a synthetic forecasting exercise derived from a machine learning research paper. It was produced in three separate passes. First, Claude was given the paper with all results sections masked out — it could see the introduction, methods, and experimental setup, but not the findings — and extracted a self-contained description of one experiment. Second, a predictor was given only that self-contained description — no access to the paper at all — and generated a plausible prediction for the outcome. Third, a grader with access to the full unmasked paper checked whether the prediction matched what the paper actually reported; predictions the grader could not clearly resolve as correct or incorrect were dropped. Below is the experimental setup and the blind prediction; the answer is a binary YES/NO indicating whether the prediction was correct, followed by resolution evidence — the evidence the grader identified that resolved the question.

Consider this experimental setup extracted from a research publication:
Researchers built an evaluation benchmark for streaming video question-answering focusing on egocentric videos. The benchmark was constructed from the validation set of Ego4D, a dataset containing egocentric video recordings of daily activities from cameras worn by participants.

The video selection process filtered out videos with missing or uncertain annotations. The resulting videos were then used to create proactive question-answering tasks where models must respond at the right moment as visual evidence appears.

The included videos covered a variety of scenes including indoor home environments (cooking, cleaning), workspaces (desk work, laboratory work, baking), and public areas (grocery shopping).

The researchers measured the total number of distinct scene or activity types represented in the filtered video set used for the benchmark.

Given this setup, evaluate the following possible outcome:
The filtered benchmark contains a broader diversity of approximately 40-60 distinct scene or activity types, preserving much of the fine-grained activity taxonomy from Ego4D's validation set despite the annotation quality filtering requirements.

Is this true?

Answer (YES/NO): NO